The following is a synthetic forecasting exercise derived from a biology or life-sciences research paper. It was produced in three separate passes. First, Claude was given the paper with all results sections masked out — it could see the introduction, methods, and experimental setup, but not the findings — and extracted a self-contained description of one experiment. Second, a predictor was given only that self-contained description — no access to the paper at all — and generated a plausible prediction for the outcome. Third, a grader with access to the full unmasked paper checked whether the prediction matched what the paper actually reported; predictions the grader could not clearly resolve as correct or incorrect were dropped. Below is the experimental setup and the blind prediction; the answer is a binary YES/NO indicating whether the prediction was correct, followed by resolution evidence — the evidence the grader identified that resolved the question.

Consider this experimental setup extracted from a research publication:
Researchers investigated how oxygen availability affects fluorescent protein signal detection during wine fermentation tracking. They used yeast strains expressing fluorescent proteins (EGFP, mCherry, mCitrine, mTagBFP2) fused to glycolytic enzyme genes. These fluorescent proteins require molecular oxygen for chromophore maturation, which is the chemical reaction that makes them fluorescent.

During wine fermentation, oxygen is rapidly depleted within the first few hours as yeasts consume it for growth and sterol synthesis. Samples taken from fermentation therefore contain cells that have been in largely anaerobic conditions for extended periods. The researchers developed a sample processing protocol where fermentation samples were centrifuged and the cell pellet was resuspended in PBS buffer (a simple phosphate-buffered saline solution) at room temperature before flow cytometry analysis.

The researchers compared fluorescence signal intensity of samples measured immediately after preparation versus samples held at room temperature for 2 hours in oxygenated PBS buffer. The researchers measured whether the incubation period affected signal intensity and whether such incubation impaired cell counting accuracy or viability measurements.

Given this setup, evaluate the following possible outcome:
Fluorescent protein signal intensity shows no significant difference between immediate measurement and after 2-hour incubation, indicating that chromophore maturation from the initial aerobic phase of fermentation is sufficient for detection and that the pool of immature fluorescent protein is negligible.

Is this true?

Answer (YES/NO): NO